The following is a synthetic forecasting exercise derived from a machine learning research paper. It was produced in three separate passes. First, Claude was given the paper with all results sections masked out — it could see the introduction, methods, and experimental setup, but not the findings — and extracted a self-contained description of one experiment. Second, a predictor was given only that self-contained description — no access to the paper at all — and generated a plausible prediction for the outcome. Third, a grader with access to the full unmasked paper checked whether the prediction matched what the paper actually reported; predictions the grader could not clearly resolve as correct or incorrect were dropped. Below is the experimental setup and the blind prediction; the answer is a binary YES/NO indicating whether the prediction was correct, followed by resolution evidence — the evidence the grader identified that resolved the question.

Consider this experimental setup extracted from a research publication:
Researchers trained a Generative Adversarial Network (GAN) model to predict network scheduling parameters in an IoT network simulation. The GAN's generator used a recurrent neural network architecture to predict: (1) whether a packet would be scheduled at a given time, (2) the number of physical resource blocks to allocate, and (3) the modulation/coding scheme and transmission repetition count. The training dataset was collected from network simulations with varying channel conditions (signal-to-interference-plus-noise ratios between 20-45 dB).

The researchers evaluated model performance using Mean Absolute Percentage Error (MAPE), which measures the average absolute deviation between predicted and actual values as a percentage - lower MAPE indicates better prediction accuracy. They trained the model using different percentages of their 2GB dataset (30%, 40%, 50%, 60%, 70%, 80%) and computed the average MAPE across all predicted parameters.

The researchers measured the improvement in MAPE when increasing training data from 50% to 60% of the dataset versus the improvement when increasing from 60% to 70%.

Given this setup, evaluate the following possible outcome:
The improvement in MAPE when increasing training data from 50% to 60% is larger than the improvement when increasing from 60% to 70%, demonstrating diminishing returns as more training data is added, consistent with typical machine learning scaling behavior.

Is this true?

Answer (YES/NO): YES